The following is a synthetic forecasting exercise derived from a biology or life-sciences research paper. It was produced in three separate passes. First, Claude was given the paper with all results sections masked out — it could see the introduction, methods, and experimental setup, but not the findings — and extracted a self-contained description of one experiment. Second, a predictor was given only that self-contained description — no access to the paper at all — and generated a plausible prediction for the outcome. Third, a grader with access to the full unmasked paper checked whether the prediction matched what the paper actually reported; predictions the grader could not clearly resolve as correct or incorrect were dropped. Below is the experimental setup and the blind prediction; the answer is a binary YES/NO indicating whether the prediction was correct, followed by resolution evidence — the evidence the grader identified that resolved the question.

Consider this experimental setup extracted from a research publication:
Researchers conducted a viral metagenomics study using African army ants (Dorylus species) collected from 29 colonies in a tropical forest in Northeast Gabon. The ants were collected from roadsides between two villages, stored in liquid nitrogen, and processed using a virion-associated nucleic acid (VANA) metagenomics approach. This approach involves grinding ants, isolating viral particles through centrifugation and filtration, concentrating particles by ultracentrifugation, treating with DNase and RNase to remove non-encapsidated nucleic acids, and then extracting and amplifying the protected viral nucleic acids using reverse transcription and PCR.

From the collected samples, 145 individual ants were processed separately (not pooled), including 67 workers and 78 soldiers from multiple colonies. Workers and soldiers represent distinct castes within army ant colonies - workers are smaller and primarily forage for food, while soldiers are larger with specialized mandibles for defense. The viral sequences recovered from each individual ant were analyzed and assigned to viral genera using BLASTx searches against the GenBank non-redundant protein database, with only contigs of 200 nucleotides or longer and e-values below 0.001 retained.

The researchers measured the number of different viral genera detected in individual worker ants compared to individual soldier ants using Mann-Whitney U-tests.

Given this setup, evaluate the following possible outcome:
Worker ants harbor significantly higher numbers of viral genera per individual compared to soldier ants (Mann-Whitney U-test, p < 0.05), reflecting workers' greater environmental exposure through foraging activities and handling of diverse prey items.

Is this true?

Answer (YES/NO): NO